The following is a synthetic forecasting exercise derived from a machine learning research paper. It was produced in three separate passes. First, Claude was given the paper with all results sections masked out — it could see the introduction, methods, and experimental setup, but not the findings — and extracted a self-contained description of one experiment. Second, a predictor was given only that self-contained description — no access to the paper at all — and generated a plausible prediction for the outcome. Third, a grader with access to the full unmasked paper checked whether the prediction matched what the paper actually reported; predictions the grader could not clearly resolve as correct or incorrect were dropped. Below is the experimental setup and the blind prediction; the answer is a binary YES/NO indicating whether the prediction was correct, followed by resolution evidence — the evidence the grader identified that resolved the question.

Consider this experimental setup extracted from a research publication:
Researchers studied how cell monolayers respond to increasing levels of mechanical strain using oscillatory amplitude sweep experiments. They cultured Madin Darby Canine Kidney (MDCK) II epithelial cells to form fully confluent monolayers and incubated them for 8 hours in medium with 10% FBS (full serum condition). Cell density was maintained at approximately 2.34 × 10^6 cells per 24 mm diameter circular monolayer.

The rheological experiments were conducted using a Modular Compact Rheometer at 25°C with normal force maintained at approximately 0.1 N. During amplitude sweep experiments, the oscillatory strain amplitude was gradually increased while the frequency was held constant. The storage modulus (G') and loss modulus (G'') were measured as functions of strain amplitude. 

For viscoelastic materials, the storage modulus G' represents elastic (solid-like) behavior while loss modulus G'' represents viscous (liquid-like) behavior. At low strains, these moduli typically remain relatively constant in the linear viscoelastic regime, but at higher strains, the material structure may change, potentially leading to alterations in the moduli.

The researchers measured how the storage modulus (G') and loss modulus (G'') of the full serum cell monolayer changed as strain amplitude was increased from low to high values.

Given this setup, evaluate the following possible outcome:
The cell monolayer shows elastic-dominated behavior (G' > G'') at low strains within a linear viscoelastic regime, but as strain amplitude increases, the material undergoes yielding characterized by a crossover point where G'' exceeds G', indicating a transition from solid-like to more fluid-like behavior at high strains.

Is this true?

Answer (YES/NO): YES